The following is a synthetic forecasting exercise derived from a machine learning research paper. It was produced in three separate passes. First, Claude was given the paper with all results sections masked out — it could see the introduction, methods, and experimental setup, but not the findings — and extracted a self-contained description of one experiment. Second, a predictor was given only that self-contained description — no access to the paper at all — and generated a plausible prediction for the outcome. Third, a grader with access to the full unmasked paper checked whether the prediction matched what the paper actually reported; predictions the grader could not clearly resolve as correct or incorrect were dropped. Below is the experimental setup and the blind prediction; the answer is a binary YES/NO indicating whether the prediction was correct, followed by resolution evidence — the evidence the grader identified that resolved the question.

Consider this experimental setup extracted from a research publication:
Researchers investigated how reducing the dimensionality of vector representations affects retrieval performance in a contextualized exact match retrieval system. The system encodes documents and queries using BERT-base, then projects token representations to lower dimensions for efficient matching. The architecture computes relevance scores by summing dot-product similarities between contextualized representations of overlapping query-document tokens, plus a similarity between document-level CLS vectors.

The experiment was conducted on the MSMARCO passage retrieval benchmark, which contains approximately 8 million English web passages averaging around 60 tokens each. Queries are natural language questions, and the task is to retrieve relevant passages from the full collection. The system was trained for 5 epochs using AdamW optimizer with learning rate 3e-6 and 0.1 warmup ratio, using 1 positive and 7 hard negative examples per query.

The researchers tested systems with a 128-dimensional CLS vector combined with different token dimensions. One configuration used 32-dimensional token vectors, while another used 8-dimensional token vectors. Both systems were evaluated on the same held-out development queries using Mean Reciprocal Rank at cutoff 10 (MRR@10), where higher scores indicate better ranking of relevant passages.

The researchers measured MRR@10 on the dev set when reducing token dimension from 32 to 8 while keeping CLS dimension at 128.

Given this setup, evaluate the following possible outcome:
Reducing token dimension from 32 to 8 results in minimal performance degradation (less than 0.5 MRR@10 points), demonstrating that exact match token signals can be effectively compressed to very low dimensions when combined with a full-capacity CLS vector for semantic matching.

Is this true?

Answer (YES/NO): YES